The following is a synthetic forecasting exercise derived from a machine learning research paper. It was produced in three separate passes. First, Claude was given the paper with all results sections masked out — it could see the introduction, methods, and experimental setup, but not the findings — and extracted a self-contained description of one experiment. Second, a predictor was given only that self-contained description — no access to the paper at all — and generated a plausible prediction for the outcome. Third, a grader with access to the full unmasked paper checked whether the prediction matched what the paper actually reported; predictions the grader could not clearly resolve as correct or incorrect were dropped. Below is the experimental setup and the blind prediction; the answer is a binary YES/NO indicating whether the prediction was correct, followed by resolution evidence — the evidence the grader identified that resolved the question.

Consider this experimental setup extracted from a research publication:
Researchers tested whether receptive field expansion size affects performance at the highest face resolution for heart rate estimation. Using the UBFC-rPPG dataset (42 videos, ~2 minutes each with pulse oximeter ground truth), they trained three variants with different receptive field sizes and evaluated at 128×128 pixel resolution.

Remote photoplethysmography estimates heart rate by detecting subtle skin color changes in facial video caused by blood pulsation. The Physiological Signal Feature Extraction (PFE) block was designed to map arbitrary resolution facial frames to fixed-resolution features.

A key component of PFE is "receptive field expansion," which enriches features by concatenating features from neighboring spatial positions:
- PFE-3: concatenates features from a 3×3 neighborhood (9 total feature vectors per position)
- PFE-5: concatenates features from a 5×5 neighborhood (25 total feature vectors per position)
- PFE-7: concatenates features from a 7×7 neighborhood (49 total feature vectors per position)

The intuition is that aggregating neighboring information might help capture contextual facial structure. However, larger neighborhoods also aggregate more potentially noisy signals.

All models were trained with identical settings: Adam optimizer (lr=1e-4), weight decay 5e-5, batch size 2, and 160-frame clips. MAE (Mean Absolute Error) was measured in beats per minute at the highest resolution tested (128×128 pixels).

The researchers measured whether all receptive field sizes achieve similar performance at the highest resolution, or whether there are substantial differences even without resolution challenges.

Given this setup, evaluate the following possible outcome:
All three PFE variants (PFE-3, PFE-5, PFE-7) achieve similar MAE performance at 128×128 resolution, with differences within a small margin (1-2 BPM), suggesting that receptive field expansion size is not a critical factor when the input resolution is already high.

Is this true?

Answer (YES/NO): NO